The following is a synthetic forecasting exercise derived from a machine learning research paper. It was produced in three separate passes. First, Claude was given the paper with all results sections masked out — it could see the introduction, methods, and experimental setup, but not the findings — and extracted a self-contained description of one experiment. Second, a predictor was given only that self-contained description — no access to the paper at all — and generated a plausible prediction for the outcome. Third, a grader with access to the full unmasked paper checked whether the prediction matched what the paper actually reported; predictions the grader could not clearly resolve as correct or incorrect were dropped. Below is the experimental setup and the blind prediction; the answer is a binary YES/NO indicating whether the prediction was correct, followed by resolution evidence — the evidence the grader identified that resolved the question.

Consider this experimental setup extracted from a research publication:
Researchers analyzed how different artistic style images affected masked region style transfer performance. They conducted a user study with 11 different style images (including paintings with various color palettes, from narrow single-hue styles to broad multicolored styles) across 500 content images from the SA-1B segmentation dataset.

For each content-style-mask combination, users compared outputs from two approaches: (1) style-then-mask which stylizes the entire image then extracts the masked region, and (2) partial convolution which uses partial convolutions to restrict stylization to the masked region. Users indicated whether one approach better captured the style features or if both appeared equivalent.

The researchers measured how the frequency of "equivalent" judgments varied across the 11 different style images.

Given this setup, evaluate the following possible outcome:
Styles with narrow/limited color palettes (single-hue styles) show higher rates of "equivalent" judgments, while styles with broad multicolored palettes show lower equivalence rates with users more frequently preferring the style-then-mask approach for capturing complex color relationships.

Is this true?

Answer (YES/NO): NO